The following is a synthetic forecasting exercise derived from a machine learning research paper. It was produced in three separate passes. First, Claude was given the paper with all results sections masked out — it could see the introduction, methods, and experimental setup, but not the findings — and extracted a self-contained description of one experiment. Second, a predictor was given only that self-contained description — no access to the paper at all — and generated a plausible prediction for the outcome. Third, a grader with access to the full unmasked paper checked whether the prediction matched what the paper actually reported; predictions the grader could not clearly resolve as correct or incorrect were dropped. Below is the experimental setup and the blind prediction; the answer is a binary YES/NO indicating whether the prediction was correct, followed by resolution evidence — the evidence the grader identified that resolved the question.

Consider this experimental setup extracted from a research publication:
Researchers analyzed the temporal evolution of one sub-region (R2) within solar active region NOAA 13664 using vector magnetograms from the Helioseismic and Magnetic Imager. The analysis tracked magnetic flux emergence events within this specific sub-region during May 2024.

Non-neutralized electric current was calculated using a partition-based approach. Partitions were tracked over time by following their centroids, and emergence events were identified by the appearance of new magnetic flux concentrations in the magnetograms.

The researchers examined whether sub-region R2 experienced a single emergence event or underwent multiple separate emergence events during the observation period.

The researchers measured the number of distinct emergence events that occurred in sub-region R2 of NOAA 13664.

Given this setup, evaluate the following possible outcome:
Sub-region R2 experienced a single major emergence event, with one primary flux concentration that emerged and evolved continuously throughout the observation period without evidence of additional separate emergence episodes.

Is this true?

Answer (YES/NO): NO